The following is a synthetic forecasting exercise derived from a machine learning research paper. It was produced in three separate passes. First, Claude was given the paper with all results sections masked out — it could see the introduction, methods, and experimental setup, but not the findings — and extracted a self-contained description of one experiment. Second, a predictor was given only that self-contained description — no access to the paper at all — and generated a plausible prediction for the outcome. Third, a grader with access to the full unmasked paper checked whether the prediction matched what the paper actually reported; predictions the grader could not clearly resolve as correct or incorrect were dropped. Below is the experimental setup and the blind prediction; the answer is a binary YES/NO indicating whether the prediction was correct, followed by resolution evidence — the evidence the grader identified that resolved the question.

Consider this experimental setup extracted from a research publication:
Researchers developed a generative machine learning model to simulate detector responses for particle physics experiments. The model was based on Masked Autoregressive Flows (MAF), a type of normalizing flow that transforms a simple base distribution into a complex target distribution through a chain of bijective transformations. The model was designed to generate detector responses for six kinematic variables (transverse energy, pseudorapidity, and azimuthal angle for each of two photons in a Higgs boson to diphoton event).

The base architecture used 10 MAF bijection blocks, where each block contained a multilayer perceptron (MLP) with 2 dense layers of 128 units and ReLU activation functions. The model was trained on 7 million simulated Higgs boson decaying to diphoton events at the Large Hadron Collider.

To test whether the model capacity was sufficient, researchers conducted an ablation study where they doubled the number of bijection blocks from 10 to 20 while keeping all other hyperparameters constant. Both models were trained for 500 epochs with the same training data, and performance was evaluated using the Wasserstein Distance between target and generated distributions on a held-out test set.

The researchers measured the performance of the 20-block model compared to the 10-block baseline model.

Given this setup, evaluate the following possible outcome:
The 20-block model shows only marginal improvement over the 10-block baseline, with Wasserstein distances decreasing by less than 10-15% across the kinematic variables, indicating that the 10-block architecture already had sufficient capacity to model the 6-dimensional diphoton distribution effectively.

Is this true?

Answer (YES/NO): NO